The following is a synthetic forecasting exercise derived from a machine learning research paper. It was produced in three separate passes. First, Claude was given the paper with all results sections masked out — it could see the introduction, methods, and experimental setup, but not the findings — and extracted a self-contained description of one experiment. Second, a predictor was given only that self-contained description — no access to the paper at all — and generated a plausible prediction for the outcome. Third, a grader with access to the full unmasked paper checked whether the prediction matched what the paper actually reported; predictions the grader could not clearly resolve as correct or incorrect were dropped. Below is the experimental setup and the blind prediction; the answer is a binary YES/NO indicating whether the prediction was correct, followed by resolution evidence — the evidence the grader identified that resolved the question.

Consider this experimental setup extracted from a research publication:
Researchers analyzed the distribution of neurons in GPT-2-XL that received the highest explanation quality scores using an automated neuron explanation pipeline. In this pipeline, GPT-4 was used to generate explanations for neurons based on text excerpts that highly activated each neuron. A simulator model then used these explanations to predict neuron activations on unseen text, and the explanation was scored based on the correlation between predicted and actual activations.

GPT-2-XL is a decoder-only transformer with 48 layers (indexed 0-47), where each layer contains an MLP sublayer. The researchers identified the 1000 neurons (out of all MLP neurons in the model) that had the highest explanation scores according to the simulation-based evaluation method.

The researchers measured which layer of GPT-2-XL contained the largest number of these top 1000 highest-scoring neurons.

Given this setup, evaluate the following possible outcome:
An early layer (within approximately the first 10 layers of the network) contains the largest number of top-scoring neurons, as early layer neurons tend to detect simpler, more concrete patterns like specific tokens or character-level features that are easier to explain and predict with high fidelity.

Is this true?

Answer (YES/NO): YES